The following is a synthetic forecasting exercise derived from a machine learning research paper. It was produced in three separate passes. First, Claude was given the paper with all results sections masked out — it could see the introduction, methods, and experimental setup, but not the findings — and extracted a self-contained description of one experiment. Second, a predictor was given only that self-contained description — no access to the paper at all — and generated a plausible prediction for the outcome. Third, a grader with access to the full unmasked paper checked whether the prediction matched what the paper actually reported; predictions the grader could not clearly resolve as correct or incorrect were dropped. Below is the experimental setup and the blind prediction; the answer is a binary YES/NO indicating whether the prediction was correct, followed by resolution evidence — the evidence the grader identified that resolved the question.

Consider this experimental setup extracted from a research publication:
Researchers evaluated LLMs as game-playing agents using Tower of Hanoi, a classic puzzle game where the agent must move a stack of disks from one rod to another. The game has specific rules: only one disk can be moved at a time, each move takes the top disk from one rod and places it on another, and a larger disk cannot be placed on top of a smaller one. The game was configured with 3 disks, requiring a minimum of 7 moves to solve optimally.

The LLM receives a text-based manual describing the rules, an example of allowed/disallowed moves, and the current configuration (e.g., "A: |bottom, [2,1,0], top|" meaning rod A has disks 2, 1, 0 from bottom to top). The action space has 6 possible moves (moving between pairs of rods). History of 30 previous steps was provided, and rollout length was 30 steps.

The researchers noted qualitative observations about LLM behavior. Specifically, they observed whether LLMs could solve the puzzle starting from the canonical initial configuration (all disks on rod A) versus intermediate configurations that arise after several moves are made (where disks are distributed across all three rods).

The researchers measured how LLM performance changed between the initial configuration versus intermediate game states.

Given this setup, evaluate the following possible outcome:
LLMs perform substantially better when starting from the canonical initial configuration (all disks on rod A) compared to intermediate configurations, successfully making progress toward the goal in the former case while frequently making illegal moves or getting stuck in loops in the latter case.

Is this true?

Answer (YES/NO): YES